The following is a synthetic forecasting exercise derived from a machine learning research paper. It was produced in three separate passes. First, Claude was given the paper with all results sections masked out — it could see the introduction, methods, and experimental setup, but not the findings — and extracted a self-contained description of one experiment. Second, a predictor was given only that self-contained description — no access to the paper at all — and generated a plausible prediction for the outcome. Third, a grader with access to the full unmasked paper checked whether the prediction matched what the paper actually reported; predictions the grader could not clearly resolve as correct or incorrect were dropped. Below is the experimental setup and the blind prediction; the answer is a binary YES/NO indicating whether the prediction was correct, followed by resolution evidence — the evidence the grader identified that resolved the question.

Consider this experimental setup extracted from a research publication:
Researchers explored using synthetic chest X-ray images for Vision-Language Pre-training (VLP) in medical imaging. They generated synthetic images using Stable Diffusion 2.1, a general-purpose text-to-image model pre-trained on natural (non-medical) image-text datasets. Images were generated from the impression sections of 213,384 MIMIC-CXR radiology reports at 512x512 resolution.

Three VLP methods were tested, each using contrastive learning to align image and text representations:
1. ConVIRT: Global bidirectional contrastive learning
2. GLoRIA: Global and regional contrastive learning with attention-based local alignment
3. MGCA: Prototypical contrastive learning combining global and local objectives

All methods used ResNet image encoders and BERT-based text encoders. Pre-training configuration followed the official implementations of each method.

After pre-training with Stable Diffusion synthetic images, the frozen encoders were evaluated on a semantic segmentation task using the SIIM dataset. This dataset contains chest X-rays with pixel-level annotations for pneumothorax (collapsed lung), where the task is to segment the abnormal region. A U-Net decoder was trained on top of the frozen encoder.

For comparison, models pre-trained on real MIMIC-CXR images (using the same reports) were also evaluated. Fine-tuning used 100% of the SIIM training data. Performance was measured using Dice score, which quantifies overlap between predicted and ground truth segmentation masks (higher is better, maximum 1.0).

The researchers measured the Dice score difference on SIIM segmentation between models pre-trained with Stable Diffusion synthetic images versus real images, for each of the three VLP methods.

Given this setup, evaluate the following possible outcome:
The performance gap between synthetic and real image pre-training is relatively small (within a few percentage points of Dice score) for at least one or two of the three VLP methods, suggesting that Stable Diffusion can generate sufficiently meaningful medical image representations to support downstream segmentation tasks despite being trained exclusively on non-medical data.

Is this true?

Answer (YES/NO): NO